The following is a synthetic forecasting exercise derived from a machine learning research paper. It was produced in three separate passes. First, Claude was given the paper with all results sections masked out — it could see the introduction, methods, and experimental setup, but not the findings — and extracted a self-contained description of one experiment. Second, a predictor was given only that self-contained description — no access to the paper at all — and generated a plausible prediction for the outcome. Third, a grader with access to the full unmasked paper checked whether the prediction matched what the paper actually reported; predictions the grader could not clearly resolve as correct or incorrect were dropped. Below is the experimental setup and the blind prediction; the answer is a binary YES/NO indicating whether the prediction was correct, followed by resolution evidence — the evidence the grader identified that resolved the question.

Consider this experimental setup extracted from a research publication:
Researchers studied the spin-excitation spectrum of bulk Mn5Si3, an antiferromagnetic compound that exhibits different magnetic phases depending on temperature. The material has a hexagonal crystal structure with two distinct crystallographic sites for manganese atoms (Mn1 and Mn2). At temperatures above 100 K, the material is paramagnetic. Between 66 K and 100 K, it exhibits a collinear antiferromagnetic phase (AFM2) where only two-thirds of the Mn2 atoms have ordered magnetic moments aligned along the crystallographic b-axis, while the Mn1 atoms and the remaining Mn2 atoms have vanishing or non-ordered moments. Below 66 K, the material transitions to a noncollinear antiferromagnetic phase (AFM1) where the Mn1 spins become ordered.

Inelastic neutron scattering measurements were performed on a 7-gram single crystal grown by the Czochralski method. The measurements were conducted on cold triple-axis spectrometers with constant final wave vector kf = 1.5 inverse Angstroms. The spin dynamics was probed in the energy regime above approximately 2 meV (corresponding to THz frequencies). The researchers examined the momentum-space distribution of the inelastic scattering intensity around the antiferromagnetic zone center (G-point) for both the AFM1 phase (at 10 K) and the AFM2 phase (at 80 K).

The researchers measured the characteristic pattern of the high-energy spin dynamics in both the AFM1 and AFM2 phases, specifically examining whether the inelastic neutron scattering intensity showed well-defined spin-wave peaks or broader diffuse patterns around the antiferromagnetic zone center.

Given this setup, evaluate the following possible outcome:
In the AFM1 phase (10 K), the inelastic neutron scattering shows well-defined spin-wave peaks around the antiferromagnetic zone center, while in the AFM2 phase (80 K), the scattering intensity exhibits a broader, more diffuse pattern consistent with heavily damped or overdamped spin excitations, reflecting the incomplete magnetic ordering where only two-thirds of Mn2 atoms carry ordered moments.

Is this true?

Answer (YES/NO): YES